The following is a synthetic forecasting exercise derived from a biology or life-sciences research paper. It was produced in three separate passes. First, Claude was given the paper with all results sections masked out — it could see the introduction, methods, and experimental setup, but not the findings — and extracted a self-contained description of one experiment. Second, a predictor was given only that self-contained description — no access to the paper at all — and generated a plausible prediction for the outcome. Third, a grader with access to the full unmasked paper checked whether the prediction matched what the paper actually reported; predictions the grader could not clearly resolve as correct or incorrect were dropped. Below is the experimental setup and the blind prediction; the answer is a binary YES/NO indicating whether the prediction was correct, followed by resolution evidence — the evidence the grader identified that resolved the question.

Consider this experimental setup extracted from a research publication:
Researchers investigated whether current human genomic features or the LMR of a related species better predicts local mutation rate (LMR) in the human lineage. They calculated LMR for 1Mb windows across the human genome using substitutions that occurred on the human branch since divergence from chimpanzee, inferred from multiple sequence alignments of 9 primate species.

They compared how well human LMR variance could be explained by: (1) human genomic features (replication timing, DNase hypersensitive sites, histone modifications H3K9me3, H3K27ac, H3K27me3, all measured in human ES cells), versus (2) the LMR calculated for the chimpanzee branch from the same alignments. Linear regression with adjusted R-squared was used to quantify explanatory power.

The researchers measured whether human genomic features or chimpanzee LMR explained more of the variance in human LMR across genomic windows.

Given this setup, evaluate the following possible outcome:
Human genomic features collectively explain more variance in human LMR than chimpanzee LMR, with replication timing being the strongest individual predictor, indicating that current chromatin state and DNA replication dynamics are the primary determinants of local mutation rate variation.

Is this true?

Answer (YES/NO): NO